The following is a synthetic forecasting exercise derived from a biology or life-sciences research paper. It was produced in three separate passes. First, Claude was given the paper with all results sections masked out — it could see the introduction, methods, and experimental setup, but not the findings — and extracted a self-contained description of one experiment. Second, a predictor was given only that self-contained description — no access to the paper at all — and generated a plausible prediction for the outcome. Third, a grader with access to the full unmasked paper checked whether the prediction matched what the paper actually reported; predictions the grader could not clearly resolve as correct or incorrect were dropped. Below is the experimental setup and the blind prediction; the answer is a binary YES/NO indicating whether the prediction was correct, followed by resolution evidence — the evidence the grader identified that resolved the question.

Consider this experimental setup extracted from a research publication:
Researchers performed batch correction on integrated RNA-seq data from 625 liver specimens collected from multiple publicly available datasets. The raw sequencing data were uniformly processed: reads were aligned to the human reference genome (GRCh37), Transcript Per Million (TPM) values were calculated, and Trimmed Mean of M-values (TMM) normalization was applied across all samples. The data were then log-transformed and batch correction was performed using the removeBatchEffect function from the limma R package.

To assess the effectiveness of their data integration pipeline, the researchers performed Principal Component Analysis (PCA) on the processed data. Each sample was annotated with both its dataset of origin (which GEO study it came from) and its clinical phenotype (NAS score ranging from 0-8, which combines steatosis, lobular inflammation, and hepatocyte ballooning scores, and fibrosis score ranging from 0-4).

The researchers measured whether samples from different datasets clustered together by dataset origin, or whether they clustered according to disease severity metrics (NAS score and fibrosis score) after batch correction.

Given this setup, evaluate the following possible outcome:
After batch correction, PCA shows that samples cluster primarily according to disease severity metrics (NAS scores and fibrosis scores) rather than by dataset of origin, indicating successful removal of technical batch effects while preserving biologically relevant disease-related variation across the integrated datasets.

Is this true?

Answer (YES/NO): NO